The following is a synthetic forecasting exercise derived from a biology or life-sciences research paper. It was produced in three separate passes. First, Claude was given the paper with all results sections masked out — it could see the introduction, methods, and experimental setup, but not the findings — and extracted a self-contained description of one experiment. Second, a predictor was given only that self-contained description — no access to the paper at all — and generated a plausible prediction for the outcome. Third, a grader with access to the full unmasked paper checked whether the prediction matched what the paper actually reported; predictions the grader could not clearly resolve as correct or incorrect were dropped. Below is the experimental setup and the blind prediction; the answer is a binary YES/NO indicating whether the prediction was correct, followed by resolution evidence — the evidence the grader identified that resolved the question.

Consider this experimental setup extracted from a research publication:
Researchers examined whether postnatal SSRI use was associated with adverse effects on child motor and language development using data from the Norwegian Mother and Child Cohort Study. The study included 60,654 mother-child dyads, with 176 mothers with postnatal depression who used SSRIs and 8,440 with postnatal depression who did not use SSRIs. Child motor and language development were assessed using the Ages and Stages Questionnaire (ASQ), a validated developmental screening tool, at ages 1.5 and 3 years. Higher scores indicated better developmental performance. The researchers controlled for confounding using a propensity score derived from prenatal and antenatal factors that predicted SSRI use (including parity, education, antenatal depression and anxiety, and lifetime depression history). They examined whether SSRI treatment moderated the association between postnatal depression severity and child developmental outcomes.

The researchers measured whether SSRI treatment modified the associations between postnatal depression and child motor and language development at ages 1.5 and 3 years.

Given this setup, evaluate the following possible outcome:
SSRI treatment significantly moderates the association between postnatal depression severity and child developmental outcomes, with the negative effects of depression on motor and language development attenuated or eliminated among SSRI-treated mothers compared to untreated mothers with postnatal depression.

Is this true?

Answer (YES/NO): NO